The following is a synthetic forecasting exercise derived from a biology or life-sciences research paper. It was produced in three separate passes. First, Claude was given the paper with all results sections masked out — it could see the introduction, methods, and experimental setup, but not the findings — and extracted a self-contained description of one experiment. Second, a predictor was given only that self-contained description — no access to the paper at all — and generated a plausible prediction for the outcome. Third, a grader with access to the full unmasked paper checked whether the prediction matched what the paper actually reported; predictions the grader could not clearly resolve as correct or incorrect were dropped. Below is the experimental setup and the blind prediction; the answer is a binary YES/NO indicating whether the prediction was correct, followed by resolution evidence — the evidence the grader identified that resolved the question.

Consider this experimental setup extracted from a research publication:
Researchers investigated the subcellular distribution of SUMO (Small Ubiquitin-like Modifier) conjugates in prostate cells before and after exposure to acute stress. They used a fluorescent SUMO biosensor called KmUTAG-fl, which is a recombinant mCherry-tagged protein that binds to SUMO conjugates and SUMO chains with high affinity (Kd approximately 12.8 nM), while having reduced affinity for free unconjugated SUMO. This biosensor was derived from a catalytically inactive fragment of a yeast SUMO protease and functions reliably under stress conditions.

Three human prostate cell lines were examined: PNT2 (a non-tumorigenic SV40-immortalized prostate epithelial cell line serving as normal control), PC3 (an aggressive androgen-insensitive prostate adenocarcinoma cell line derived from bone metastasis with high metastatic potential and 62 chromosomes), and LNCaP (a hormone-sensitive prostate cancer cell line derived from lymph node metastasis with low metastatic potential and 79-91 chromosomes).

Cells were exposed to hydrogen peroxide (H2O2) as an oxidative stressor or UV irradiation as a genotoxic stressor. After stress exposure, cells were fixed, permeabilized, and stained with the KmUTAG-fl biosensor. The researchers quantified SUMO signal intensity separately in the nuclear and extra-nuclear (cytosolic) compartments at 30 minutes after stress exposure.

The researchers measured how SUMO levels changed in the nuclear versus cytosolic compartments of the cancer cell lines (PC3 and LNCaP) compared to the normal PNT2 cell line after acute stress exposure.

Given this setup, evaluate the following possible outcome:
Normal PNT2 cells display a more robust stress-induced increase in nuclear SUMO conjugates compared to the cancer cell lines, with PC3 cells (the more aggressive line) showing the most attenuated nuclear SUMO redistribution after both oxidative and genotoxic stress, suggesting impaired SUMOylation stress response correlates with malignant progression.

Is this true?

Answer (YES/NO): NO